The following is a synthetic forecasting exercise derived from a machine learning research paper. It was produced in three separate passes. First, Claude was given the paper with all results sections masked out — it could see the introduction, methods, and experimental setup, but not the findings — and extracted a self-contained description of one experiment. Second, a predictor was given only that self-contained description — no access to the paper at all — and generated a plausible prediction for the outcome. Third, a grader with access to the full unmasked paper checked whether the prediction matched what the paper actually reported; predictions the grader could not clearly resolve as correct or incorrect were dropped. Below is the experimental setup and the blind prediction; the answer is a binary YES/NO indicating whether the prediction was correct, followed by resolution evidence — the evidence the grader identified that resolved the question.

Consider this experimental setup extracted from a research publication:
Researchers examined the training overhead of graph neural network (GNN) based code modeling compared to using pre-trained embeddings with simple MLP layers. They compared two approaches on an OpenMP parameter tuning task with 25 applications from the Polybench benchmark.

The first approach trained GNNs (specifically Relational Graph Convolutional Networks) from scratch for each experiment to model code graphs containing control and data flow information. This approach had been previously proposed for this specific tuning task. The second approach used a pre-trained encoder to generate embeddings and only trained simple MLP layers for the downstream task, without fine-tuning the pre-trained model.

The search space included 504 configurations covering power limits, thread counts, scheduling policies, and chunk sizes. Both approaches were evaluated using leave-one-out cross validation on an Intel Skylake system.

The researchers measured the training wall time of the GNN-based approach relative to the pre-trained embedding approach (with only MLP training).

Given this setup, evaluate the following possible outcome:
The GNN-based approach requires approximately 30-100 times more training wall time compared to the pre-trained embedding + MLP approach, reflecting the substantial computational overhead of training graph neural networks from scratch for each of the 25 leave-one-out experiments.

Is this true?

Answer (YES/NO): YES